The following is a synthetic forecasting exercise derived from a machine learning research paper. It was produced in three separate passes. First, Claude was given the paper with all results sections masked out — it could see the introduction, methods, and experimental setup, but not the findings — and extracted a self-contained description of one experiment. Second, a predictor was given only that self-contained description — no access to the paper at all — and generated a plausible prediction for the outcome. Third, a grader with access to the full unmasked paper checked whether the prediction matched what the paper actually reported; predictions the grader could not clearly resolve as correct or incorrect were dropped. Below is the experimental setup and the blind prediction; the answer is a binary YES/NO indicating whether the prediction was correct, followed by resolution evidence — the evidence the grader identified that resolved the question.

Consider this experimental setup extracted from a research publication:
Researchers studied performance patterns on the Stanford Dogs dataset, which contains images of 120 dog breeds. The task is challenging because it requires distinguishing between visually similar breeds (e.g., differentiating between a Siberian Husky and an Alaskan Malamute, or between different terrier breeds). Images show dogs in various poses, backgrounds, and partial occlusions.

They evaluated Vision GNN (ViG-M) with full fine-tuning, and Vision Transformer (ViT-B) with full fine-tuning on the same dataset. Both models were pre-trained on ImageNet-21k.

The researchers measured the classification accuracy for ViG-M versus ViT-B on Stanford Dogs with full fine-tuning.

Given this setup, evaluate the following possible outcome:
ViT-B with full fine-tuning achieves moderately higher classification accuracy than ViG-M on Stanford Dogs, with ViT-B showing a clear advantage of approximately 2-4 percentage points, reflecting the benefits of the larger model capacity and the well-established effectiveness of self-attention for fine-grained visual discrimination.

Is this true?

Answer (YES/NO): NO